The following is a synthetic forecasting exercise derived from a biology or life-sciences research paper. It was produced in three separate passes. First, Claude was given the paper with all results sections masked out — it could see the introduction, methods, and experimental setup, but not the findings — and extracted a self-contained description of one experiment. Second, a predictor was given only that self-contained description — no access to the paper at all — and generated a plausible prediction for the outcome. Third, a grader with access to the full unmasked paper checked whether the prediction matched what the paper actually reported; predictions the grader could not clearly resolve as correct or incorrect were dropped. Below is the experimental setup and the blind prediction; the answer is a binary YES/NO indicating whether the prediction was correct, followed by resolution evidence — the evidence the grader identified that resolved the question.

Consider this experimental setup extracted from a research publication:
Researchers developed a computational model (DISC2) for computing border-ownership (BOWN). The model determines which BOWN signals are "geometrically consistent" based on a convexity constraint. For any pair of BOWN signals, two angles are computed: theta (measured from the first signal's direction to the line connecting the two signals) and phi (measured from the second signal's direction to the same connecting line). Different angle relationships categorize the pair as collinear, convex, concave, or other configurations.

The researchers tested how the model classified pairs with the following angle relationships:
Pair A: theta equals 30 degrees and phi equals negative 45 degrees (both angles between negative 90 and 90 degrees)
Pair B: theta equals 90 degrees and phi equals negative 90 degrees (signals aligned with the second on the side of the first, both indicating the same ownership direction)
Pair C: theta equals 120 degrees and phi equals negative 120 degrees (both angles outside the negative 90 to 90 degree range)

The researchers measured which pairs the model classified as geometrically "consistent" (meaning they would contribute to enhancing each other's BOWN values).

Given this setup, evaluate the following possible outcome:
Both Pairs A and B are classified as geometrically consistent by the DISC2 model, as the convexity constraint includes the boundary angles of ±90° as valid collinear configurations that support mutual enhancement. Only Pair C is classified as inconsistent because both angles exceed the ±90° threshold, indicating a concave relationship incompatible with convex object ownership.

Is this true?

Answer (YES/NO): YES